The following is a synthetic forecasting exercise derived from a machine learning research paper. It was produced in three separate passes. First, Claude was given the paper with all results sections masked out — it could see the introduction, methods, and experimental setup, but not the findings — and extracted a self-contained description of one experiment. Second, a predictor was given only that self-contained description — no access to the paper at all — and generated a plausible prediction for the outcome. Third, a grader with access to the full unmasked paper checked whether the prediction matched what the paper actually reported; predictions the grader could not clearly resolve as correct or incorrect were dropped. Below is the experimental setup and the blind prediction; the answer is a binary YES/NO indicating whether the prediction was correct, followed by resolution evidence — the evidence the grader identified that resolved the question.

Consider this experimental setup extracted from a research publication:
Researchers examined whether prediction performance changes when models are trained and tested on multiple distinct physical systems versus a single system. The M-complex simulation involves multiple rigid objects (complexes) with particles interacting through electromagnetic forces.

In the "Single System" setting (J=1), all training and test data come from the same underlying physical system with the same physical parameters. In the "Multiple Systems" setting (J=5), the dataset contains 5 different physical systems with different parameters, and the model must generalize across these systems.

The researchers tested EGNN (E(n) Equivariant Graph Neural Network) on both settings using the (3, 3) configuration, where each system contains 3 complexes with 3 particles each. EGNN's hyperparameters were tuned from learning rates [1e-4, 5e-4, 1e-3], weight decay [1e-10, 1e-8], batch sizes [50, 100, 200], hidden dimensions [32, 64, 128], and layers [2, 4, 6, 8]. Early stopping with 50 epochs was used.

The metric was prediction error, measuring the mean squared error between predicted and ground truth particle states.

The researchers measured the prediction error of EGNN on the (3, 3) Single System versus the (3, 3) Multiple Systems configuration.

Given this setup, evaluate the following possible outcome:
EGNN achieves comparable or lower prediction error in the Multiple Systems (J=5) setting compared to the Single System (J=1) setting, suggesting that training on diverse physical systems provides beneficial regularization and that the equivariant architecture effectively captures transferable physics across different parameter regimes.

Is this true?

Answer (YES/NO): NO